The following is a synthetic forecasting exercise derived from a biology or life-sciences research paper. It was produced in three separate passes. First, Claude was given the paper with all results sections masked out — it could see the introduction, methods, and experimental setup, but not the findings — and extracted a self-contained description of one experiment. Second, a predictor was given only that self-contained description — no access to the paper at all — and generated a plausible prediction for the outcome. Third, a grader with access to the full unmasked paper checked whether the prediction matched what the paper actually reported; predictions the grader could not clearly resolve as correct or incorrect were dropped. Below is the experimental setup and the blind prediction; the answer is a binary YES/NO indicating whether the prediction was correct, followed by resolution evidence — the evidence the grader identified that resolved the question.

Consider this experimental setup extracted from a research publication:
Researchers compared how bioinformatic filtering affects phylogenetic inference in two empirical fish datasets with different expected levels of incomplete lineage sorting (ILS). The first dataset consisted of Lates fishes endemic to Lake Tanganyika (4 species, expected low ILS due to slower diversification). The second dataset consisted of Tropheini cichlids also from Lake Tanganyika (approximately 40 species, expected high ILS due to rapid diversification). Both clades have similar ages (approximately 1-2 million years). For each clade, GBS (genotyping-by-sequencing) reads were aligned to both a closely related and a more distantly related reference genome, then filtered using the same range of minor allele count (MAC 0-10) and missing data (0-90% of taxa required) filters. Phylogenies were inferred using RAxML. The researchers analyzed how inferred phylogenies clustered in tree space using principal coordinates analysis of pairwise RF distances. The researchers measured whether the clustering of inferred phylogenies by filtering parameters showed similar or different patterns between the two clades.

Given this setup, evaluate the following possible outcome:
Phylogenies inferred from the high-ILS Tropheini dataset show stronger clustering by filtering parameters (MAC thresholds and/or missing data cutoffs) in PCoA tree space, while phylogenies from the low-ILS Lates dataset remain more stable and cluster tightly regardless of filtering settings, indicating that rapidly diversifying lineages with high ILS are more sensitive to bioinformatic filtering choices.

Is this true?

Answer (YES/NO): NO